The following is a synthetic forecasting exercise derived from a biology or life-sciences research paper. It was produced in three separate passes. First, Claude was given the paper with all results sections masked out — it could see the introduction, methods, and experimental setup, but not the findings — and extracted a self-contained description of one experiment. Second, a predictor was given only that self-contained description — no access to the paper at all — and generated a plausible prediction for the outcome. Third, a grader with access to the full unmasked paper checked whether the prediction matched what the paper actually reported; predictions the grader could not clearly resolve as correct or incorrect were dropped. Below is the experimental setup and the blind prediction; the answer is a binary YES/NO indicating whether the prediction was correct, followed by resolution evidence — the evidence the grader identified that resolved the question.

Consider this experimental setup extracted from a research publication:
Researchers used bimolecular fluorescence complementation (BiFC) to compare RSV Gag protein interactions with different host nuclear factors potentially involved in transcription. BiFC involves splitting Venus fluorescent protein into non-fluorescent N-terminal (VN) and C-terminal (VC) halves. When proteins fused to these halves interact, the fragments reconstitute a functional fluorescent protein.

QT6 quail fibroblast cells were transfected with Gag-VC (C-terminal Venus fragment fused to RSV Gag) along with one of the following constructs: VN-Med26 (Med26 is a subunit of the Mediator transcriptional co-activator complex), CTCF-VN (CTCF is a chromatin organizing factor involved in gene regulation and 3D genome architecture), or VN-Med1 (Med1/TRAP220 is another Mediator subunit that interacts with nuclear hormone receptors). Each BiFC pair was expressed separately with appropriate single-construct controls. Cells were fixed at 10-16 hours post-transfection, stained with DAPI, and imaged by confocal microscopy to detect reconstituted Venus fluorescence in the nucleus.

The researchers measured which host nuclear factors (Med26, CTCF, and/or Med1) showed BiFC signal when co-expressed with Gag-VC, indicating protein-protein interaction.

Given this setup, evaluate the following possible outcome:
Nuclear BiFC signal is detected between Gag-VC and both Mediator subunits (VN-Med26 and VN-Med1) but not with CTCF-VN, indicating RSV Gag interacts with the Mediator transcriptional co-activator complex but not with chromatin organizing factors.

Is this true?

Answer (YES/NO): NO